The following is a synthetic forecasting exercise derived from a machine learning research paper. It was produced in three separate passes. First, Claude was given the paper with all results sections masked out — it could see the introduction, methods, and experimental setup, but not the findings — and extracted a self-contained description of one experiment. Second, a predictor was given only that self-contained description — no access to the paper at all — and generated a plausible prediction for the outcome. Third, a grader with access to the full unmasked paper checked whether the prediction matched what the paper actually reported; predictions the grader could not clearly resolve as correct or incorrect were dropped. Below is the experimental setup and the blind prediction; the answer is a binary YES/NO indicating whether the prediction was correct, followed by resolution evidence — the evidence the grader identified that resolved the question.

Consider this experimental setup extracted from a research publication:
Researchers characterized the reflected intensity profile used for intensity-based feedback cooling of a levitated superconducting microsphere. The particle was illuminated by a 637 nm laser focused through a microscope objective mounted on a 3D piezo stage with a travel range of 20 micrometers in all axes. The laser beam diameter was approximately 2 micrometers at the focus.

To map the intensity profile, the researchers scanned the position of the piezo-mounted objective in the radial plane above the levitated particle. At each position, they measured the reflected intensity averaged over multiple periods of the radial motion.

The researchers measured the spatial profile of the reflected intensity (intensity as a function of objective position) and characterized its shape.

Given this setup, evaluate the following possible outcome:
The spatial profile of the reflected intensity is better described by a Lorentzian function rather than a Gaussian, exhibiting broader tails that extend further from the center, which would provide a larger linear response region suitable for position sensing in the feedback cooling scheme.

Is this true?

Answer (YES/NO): NO